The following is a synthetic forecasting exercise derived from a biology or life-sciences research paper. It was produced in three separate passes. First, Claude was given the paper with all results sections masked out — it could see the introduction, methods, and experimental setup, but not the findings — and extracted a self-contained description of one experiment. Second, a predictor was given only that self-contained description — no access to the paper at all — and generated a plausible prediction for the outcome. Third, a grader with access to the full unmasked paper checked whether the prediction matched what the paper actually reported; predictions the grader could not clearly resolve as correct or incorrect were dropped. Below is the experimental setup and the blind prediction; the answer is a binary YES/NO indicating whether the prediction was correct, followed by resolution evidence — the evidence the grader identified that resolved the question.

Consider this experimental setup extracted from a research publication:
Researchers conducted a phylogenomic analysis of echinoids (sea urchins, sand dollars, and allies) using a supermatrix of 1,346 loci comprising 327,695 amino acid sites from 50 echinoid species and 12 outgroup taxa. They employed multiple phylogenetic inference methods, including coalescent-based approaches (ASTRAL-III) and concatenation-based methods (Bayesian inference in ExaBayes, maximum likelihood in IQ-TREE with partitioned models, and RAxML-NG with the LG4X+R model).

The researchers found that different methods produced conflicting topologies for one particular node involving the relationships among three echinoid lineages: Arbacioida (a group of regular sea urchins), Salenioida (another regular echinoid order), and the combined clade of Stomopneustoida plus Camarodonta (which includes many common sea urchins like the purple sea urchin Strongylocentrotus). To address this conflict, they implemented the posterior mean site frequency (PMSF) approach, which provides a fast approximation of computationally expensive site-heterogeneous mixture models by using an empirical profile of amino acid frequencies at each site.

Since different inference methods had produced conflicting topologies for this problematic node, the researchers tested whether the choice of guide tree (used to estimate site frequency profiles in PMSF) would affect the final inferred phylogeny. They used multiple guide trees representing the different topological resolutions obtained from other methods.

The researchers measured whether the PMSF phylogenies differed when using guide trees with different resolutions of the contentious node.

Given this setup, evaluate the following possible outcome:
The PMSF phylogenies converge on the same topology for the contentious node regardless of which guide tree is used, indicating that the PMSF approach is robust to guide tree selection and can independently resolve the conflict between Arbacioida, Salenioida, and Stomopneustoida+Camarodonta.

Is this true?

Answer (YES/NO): YES